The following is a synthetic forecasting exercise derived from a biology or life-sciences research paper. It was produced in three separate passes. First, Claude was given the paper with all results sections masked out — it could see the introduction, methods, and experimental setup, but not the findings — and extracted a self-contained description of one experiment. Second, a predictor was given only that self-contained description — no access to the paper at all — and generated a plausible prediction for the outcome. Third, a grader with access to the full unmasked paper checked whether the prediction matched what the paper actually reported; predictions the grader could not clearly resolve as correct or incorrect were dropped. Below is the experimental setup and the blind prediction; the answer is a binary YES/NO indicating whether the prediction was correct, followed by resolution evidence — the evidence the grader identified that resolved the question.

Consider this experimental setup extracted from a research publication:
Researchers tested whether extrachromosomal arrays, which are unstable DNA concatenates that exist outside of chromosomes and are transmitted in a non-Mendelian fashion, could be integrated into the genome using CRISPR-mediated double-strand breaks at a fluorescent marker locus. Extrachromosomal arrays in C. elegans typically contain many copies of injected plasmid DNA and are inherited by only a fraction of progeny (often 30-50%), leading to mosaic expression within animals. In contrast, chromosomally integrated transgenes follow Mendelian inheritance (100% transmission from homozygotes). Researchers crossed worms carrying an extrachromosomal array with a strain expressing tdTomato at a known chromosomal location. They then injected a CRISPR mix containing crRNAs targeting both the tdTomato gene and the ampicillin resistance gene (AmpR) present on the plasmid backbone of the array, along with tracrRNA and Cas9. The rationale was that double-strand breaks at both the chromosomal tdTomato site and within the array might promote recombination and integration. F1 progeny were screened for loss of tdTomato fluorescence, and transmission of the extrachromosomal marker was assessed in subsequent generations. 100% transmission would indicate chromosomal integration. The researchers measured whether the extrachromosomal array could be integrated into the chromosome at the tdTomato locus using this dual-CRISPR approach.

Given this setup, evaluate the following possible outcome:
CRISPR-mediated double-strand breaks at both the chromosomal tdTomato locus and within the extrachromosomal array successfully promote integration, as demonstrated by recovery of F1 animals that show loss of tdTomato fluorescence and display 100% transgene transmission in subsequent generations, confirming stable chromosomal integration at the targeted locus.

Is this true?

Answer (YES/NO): YES